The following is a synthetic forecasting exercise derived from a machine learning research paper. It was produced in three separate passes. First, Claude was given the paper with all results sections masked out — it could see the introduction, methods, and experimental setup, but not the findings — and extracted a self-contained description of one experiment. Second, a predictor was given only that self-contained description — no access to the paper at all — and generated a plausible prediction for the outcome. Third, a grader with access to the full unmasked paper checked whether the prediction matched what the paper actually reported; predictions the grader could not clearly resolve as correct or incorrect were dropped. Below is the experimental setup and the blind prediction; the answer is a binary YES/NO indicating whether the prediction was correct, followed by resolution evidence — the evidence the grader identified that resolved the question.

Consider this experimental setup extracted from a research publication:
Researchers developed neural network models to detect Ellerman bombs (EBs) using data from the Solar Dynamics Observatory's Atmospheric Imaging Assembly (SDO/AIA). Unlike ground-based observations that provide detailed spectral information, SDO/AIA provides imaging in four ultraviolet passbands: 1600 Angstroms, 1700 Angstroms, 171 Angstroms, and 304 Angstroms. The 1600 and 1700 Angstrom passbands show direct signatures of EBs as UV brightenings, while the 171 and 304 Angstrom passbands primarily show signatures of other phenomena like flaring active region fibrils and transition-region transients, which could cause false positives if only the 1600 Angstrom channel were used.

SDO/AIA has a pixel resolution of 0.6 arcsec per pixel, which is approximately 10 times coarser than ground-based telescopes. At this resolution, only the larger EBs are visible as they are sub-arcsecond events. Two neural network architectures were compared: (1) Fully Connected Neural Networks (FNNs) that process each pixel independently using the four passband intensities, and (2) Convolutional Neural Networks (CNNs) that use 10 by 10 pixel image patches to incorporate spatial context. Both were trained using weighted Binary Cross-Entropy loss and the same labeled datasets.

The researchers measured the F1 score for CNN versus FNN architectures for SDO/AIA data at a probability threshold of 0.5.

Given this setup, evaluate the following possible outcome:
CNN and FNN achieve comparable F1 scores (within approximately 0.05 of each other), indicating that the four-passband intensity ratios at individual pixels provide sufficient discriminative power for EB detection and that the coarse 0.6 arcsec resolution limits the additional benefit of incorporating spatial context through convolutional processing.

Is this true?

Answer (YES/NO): NO